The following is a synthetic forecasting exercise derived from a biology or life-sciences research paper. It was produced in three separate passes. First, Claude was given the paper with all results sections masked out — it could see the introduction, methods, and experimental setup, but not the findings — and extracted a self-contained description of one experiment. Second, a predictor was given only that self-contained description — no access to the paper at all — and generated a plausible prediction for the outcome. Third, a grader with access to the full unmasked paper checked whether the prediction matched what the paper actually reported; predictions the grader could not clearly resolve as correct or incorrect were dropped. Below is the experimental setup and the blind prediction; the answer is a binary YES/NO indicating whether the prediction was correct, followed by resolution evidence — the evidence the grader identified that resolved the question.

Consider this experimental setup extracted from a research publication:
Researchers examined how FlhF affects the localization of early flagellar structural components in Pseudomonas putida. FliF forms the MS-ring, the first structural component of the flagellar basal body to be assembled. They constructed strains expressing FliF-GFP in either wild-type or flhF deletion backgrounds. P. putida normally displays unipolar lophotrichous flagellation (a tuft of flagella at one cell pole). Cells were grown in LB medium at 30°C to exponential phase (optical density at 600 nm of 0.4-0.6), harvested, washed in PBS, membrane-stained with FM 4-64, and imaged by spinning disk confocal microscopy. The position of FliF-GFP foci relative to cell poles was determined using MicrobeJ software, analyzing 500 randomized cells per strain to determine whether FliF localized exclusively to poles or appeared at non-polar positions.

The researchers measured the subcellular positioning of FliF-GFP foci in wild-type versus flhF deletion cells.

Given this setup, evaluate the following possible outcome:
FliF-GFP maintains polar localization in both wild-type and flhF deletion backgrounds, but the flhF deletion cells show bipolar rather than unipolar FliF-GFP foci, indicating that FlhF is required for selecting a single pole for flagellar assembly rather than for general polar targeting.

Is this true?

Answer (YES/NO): NO